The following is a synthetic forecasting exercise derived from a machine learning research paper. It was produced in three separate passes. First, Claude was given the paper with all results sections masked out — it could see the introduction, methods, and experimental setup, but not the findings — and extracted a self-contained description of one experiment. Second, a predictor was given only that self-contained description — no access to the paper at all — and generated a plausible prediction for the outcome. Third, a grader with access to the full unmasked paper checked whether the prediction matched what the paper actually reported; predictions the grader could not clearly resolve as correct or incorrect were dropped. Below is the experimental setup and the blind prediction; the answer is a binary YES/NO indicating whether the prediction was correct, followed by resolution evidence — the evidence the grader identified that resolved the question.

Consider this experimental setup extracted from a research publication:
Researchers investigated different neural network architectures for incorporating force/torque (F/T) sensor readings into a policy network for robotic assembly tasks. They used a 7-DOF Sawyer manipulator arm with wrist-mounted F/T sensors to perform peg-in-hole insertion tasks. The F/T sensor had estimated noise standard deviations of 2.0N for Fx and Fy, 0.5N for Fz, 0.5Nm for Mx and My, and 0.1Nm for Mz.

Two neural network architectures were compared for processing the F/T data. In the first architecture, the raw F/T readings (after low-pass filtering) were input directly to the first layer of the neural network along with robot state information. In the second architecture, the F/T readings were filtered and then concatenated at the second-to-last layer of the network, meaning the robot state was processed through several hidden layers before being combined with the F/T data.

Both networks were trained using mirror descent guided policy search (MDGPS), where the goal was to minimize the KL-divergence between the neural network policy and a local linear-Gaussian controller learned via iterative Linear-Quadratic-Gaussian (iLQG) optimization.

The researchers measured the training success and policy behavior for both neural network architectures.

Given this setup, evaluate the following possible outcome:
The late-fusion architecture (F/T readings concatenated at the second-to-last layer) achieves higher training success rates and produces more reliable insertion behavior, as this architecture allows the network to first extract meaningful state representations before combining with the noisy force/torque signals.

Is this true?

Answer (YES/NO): YES